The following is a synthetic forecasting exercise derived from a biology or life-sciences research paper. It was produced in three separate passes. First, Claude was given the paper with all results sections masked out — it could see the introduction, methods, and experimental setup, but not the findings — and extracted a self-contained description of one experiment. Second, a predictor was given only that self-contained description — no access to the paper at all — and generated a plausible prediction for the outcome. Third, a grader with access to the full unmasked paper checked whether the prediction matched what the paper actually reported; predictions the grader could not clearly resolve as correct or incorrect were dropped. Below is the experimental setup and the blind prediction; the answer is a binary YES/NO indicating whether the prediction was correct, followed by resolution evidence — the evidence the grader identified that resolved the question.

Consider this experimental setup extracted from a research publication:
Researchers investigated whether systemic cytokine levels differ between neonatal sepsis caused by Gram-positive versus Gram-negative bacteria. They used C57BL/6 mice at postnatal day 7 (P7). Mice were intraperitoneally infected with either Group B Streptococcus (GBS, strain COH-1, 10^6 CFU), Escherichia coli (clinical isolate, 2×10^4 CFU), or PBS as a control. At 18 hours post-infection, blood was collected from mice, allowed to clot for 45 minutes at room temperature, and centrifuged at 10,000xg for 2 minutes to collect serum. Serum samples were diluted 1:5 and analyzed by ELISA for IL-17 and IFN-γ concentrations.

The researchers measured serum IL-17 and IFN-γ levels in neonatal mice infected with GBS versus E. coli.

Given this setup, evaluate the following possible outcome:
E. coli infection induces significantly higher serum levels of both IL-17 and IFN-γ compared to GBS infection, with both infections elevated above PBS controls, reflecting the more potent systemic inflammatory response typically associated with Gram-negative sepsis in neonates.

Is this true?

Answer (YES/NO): NO